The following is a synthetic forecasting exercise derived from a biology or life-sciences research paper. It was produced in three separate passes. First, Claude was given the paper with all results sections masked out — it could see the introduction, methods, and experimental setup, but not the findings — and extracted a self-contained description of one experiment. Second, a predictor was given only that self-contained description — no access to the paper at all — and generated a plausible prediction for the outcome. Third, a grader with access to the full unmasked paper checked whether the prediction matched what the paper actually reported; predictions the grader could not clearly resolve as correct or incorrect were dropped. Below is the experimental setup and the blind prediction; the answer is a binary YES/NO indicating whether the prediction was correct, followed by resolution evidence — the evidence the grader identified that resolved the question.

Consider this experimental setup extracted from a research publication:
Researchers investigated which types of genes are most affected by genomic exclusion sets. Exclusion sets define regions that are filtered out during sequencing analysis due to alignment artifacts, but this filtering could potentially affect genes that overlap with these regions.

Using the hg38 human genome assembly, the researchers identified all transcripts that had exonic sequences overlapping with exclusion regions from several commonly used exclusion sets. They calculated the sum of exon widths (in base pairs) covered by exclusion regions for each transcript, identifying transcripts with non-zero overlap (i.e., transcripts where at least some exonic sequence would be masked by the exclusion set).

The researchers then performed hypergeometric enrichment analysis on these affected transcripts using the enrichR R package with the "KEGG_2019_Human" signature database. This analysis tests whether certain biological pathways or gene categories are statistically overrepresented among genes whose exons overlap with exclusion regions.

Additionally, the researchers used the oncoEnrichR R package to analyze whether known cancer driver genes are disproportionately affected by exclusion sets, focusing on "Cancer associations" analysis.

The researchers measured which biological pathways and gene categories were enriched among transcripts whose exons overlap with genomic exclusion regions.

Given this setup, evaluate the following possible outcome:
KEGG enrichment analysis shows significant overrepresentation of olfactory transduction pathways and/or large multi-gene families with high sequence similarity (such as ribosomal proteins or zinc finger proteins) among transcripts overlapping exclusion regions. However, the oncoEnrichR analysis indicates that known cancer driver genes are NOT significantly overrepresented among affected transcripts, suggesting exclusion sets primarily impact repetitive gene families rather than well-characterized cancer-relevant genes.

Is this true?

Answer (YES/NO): NO